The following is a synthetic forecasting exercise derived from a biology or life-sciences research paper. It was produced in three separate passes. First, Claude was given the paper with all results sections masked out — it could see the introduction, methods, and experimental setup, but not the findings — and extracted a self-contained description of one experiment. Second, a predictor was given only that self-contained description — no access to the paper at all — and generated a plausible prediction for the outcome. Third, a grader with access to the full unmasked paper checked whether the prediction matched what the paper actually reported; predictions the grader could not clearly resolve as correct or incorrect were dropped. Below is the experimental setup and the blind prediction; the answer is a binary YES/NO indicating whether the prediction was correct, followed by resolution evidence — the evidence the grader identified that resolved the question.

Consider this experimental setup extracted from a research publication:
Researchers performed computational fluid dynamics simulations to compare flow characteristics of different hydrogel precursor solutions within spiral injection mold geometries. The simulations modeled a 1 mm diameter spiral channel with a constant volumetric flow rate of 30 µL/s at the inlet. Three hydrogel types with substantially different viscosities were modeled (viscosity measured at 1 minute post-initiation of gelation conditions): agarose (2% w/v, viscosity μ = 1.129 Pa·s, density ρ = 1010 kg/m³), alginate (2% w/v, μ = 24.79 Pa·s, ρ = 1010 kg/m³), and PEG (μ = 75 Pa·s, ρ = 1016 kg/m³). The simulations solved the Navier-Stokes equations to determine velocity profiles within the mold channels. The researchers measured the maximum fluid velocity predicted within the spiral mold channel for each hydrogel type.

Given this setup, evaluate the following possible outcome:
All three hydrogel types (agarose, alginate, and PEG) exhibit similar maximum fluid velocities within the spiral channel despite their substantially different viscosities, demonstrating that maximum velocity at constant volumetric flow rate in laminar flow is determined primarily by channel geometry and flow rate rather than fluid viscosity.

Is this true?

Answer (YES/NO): YES